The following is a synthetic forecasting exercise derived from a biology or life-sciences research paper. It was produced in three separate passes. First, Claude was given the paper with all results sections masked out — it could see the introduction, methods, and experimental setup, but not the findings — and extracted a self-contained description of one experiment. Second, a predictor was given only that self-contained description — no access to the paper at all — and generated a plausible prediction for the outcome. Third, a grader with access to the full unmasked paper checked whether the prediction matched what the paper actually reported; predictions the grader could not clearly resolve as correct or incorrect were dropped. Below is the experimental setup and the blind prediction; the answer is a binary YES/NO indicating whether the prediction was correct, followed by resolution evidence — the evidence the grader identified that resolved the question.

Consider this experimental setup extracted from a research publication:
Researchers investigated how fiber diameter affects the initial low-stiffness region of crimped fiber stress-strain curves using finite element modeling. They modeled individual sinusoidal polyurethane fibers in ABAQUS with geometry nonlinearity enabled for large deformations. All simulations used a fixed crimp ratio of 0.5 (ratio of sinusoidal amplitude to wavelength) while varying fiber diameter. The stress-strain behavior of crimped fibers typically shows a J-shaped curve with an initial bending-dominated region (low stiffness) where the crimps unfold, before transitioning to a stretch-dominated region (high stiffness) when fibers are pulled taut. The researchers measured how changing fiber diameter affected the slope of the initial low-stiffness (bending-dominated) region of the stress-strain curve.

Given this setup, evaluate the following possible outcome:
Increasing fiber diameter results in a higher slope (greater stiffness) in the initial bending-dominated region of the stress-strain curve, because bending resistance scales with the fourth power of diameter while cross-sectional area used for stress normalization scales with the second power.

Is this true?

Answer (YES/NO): NO